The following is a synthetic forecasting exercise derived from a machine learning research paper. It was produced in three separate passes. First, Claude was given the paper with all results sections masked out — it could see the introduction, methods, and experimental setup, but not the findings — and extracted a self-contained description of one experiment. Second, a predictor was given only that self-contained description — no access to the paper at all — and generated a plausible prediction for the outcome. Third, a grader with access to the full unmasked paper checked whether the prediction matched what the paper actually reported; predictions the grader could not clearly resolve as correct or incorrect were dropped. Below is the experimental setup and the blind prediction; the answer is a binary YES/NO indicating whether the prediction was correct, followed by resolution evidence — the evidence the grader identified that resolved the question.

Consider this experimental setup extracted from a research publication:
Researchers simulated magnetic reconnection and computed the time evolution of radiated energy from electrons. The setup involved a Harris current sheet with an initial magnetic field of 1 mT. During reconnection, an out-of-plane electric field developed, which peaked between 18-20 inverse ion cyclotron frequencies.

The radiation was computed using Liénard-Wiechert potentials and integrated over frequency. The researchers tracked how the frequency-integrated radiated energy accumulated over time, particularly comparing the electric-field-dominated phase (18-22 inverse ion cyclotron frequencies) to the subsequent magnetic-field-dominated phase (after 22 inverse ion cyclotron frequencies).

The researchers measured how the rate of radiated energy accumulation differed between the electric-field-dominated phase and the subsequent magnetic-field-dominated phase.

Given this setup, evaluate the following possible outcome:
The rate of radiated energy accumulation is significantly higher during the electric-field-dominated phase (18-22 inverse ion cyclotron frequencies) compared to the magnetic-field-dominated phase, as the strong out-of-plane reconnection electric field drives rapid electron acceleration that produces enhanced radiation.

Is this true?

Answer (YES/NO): YES